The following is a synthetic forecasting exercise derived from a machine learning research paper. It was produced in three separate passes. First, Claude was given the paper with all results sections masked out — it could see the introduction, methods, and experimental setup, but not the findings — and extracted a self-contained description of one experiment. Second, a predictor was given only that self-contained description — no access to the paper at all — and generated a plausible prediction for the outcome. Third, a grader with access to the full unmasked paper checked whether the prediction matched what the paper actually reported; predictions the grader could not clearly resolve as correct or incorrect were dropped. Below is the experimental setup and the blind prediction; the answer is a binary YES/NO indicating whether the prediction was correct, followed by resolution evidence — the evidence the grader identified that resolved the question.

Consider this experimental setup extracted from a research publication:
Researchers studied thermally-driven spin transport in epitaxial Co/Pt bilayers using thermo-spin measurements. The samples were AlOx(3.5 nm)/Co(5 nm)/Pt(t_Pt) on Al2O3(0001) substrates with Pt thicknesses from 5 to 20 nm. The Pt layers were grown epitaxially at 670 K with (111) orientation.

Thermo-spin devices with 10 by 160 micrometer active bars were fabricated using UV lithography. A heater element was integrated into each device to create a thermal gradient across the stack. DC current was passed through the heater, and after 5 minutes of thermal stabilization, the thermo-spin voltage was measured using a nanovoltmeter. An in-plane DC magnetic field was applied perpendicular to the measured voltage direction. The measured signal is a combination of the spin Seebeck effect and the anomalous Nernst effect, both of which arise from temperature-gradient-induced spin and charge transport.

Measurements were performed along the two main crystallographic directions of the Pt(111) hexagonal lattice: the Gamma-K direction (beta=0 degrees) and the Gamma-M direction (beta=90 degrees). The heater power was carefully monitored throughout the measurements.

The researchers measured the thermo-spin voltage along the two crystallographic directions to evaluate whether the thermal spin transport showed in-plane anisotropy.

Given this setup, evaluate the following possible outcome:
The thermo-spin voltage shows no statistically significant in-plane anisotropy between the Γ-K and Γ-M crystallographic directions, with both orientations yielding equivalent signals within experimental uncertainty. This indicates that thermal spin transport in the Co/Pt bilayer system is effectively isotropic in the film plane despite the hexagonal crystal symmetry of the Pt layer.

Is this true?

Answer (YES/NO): YES